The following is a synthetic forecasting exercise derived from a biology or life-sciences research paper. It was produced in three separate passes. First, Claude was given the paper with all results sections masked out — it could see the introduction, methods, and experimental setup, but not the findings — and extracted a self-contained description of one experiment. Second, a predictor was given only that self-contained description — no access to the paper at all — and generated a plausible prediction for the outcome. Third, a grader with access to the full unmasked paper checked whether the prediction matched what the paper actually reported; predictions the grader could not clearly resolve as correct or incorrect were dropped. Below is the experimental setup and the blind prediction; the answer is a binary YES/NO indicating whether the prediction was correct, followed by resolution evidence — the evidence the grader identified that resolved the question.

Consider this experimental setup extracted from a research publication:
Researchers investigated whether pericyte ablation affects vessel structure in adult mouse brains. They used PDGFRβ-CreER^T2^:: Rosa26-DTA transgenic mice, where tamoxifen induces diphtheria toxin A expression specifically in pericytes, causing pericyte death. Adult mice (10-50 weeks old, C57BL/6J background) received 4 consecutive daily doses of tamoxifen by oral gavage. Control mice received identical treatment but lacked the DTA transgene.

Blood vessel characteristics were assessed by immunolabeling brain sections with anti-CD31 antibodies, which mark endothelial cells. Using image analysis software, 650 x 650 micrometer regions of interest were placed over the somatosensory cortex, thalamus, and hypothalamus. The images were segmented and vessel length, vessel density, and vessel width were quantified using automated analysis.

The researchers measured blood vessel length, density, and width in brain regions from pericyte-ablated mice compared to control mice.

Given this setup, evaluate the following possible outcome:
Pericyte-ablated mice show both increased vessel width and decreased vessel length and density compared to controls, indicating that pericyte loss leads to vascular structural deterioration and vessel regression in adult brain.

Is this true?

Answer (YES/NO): NO